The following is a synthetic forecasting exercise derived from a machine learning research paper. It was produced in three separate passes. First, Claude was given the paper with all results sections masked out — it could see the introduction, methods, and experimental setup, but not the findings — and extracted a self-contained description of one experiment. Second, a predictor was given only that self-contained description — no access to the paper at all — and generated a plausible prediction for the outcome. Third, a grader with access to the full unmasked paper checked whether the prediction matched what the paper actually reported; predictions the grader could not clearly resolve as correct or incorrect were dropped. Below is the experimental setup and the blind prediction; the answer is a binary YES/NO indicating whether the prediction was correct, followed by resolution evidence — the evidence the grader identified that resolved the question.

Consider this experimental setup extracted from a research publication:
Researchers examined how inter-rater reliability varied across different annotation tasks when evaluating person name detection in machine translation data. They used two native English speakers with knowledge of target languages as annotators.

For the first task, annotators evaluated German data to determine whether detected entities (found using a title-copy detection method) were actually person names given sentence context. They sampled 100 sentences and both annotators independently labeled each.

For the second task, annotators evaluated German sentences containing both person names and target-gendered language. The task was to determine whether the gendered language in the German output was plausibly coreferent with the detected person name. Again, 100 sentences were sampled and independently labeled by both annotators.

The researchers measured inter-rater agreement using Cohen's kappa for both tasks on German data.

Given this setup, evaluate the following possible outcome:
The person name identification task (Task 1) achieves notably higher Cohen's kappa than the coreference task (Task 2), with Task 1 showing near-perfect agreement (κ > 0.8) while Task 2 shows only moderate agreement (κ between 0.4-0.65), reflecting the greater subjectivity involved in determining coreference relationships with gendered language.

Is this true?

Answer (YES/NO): NO